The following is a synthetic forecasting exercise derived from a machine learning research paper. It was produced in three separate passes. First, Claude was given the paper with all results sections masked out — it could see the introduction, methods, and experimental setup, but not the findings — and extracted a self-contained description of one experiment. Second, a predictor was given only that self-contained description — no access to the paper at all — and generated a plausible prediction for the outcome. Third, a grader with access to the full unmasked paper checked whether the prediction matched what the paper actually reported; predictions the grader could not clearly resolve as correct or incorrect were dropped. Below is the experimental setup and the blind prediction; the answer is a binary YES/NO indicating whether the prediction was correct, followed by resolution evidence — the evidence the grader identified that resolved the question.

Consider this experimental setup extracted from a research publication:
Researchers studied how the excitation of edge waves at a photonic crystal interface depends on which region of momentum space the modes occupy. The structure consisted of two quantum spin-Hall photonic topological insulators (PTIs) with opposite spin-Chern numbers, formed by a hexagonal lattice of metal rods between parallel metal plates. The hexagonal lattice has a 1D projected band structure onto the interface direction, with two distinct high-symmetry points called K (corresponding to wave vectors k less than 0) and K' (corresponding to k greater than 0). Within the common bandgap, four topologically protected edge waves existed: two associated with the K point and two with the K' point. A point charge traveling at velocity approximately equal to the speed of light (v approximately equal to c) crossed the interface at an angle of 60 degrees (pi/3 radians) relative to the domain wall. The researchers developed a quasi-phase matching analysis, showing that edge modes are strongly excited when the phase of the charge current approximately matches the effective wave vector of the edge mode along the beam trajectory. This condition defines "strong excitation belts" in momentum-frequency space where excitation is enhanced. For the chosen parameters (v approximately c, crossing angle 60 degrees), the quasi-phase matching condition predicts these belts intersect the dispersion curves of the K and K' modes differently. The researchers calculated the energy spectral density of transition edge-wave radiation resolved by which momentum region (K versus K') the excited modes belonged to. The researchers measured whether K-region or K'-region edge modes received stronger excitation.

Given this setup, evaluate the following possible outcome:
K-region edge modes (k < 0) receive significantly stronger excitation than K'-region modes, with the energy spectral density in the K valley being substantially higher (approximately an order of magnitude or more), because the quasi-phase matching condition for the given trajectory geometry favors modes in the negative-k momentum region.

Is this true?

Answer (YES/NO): NO